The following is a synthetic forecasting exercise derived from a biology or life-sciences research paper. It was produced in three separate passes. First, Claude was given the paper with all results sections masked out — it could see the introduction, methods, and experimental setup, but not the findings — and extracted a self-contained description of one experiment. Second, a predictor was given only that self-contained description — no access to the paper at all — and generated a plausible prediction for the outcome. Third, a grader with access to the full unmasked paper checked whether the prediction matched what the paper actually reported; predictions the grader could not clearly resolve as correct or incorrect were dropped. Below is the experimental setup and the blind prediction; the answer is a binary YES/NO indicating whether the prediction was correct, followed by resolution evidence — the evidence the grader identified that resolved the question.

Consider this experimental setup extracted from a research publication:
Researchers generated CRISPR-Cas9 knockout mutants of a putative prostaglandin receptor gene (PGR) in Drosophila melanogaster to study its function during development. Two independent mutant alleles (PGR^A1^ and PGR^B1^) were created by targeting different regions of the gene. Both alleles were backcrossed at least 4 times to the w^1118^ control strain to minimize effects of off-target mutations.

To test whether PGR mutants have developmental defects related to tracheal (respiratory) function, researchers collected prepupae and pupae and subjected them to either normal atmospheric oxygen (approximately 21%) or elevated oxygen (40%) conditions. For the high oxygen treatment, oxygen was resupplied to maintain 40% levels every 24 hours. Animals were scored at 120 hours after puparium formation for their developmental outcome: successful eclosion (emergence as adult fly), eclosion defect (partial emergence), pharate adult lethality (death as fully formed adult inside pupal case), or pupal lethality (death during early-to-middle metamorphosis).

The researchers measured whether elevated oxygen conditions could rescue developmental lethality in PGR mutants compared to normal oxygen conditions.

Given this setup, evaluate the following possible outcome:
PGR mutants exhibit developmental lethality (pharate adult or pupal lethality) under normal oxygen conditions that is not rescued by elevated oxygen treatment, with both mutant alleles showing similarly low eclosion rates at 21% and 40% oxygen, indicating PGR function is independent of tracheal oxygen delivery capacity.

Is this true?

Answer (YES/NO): NO